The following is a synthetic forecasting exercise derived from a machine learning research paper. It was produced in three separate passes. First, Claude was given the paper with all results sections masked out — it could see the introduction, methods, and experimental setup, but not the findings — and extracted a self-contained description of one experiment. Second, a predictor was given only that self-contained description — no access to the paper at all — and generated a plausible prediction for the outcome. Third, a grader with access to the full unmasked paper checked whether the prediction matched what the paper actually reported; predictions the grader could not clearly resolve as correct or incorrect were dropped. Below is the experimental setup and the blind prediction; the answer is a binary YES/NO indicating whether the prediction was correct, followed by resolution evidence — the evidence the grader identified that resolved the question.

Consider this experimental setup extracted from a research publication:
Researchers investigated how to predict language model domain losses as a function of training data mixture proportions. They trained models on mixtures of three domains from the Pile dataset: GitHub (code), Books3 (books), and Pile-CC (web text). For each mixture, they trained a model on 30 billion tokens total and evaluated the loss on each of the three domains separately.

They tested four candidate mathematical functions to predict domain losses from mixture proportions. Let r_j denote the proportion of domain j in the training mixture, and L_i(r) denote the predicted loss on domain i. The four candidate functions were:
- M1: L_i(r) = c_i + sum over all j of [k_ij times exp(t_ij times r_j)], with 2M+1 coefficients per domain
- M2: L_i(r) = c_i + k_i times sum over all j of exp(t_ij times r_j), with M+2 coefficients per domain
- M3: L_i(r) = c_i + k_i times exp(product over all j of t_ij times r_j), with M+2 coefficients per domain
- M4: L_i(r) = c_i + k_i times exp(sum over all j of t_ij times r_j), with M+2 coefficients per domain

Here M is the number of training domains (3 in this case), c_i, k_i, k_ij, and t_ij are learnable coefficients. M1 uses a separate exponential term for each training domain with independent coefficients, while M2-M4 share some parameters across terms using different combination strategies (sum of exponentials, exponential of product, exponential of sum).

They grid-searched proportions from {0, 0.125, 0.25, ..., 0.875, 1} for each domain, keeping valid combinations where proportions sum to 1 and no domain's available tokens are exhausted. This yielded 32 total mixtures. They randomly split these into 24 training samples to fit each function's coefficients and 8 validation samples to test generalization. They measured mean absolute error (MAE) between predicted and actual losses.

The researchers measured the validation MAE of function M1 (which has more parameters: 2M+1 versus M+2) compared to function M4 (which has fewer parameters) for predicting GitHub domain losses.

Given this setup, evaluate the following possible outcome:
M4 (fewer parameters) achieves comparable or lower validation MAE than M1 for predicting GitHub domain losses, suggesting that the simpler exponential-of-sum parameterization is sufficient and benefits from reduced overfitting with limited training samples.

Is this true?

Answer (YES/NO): NO